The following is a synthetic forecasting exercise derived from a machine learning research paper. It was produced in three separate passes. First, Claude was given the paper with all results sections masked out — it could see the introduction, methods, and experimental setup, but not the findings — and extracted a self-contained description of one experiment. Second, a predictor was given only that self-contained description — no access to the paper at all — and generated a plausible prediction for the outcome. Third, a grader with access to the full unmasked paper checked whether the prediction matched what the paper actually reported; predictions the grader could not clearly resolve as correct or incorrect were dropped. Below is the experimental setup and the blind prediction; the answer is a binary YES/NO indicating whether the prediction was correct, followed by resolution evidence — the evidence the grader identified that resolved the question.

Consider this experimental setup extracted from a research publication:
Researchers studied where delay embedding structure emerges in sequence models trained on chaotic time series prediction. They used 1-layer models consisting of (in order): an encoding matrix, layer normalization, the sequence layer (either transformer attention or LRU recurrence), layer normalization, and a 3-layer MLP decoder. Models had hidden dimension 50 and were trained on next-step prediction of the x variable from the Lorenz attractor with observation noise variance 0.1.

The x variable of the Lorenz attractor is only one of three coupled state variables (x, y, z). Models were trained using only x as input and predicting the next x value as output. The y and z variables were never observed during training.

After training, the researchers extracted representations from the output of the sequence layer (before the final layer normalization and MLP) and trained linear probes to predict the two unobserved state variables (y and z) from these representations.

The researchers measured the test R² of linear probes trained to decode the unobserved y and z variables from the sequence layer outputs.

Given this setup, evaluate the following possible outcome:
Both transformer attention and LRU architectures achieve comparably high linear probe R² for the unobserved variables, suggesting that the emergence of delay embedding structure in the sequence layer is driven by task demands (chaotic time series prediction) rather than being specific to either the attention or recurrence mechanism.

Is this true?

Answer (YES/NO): NO